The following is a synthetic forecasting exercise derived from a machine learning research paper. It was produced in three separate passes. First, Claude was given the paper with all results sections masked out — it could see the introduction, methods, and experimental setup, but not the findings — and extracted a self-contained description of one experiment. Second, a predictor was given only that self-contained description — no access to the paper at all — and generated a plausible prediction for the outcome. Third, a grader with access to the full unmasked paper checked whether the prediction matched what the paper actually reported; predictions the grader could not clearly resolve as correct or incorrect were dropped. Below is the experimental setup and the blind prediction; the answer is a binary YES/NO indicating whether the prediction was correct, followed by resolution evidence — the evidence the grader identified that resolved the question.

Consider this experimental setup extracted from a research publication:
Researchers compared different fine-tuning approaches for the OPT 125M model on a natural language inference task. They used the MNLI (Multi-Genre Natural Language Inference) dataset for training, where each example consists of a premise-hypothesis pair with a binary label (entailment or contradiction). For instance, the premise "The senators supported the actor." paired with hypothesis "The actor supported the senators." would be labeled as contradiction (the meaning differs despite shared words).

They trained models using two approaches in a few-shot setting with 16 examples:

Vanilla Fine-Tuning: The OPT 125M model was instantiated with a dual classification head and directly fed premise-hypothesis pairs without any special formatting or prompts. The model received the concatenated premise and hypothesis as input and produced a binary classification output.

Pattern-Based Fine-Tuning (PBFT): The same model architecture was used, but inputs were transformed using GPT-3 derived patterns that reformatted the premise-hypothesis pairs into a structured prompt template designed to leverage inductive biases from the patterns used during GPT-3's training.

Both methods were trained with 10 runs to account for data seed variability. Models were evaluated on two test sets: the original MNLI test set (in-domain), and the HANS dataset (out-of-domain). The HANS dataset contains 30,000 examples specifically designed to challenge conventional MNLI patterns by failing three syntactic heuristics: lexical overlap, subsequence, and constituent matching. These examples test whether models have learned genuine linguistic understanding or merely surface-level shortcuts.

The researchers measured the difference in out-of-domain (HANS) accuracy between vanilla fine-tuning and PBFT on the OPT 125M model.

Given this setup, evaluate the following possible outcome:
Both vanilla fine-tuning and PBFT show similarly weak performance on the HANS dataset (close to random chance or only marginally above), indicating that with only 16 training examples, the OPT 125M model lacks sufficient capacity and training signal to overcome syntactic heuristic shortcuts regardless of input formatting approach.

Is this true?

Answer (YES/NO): YES